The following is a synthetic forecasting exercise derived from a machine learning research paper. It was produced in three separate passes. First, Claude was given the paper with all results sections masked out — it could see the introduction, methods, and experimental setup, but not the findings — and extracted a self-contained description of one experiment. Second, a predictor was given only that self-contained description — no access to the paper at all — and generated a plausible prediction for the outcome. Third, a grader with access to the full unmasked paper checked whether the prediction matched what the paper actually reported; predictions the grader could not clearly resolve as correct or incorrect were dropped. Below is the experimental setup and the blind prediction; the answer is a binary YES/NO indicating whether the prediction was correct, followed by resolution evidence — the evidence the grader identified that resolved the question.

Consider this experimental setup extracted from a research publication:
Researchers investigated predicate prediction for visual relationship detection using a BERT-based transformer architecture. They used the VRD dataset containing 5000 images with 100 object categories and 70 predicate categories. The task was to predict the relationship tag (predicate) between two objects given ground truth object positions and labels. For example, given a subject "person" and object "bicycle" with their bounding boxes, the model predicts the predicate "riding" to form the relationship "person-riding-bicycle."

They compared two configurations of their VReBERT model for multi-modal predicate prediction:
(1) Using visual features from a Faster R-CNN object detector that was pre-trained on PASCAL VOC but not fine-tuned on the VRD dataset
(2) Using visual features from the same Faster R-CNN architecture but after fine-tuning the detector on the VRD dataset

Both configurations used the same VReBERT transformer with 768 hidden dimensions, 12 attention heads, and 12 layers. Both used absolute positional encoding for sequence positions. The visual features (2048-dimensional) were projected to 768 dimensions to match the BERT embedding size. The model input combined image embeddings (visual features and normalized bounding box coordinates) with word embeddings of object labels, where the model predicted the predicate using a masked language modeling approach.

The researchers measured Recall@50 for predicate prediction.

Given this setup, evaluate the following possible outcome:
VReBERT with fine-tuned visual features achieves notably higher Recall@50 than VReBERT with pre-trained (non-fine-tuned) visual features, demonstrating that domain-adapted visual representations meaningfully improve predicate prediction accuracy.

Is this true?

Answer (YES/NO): YES